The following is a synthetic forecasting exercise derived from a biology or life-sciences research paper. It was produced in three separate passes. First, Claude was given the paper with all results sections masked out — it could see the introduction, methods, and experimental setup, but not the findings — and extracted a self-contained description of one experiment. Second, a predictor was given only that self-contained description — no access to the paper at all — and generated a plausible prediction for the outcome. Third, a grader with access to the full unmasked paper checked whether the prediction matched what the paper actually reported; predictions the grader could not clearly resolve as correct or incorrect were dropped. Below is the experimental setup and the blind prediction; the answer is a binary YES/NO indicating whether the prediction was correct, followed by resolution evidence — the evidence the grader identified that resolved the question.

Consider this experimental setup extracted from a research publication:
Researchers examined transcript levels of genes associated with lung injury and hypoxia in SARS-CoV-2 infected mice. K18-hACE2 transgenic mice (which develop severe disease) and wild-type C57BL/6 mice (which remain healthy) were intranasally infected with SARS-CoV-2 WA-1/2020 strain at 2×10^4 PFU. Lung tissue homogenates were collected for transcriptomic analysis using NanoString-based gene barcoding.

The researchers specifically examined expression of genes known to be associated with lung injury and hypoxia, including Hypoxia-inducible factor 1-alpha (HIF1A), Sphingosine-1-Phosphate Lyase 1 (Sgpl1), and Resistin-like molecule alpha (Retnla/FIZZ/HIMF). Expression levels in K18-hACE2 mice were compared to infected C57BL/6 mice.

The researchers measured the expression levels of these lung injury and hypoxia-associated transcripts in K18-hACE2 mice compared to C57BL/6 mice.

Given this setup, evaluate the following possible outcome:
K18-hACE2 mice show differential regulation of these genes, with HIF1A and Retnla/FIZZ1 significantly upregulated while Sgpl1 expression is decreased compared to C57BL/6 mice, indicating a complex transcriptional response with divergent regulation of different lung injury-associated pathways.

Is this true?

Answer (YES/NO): NO